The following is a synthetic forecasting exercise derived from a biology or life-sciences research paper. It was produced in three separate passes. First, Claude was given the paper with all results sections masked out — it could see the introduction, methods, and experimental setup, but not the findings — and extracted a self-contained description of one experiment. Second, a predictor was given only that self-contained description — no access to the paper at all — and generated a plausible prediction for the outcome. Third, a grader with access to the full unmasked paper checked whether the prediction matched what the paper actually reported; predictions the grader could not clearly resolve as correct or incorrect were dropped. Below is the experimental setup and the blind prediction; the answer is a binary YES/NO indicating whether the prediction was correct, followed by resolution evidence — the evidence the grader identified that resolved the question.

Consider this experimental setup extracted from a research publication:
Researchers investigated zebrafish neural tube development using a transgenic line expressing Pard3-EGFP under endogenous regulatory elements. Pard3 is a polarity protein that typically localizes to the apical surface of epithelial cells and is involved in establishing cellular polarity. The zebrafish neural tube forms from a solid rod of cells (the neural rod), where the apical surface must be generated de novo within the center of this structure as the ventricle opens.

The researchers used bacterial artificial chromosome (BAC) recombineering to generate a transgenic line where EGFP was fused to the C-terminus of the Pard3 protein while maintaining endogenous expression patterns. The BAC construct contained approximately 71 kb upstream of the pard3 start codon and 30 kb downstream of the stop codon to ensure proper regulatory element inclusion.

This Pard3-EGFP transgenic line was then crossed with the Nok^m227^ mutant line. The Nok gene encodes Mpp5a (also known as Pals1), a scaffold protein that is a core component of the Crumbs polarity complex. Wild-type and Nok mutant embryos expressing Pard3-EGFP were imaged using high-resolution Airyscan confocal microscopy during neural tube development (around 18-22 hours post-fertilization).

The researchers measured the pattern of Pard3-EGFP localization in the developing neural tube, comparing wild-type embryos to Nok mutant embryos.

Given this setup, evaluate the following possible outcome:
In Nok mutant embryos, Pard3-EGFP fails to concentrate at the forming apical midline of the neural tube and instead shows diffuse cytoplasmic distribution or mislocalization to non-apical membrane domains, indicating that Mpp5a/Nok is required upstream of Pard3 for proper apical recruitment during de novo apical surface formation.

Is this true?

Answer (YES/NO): NO